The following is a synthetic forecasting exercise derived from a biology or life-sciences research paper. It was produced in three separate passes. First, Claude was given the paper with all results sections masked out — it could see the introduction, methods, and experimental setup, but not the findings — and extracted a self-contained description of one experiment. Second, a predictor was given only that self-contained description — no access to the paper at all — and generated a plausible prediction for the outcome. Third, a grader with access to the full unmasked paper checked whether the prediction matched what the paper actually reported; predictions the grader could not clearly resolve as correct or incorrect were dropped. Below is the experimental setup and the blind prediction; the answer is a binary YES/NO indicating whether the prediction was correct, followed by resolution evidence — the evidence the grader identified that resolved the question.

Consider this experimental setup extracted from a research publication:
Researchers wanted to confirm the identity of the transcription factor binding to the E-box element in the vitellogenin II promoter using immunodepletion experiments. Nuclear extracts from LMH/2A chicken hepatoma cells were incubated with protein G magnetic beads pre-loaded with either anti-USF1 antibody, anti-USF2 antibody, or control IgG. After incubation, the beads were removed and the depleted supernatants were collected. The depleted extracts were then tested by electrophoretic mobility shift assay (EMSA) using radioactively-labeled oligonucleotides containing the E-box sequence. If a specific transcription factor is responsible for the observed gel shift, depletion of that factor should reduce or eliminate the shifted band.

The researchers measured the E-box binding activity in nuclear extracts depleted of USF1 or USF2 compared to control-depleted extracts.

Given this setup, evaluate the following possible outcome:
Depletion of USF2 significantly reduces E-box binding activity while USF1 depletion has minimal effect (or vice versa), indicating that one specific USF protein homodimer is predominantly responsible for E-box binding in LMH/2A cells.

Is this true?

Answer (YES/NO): NO